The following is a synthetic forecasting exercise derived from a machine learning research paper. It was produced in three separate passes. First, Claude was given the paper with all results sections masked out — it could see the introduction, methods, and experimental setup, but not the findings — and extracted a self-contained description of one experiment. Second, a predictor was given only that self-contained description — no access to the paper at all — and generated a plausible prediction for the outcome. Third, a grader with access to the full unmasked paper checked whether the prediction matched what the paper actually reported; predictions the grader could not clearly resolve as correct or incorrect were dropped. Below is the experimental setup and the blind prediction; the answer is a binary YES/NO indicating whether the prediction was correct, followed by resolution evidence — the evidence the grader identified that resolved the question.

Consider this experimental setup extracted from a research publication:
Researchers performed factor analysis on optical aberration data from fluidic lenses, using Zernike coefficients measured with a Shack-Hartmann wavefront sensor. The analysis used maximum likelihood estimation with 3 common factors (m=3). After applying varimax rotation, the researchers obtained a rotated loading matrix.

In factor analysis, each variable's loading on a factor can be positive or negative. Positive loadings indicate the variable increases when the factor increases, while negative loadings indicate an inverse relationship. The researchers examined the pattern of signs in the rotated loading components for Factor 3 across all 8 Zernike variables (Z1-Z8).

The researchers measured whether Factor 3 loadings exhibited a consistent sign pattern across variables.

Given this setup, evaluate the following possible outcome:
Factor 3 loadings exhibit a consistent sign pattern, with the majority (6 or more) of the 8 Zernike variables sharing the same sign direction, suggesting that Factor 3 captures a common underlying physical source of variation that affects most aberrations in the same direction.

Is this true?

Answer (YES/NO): YES